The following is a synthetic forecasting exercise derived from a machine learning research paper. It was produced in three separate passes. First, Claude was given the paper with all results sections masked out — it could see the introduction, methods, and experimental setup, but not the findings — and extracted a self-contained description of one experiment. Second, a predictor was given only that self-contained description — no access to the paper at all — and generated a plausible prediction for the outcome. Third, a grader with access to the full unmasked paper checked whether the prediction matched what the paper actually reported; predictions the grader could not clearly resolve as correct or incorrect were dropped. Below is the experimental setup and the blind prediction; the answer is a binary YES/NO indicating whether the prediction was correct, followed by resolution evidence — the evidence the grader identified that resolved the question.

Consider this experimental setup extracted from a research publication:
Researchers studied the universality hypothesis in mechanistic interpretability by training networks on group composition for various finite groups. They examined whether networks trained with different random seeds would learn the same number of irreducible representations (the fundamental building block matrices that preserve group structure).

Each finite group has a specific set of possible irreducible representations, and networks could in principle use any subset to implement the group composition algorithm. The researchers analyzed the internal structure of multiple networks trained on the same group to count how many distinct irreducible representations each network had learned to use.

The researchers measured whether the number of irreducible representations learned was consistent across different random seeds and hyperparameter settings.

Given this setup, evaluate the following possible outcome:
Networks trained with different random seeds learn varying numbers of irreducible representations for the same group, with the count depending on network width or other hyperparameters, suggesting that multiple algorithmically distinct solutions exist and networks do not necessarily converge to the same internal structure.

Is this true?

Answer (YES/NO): YES